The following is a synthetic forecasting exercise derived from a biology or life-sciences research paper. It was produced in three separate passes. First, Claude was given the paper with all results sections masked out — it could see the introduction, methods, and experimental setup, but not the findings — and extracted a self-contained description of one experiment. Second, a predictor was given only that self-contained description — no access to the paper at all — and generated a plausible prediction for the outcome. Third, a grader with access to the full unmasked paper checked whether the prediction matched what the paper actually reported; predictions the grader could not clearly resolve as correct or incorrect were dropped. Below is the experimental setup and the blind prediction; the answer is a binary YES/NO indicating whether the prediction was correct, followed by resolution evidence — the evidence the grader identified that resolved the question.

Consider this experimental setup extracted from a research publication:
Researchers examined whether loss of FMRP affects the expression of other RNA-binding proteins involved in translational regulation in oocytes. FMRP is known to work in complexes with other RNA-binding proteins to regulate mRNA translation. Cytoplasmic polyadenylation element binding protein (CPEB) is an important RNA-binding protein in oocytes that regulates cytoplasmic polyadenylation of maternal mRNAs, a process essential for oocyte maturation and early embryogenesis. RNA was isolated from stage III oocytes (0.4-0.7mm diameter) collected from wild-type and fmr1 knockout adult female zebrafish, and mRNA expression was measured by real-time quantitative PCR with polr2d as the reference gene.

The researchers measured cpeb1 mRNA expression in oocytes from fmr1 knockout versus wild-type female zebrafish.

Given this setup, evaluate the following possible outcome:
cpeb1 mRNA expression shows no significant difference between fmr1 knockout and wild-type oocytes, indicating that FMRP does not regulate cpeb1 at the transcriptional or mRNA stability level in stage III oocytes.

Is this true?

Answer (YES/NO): NO